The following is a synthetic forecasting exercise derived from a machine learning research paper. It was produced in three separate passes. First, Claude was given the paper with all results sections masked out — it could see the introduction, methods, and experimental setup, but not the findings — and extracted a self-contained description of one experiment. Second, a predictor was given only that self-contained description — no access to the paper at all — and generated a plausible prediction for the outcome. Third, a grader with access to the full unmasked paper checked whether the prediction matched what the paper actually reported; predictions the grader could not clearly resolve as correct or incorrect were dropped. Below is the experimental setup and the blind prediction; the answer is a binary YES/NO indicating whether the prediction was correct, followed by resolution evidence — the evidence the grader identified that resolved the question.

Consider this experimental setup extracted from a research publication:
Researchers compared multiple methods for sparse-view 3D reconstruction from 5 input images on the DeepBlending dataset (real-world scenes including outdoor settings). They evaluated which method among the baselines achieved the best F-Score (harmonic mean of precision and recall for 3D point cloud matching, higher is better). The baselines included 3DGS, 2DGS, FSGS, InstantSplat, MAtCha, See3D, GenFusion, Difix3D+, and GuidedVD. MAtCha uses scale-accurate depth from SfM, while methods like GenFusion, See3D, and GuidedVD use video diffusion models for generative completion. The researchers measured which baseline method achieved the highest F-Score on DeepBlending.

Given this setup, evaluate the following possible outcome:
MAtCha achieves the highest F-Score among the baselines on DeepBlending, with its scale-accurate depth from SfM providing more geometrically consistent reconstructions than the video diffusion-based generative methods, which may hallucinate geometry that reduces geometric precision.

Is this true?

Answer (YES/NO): YES